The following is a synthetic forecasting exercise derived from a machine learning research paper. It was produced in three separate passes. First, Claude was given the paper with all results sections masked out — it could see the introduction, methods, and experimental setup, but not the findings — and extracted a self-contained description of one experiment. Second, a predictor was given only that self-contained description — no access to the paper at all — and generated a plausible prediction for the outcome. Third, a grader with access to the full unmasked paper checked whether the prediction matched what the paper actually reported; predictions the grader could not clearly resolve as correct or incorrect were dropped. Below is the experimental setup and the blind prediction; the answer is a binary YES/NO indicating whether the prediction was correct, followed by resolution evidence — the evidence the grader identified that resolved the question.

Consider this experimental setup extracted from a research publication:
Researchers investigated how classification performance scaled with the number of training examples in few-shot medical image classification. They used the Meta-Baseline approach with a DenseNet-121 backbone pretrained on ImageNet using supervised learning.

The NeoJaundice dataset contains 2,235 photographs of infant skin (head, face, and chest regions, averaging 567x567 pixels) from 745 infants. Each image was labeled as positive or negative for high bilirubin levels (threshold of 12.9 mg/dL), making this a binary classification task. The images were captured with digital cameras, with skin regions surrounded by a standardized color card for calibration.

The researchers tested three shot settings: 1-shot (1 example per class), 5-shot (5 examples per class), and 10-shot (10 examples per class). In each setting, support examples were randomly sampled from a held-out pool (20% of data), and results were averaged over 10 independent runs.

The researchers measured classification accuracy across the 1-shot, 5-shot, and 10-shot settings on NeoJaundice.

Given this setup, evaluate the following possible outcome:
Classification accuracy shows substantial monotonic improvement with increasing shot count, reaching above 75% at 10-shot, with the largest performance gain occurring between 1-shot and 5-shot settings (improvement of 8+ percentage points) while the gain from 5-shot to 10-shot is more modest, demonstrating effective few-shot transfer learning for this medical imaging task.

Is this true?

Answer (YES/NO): NO